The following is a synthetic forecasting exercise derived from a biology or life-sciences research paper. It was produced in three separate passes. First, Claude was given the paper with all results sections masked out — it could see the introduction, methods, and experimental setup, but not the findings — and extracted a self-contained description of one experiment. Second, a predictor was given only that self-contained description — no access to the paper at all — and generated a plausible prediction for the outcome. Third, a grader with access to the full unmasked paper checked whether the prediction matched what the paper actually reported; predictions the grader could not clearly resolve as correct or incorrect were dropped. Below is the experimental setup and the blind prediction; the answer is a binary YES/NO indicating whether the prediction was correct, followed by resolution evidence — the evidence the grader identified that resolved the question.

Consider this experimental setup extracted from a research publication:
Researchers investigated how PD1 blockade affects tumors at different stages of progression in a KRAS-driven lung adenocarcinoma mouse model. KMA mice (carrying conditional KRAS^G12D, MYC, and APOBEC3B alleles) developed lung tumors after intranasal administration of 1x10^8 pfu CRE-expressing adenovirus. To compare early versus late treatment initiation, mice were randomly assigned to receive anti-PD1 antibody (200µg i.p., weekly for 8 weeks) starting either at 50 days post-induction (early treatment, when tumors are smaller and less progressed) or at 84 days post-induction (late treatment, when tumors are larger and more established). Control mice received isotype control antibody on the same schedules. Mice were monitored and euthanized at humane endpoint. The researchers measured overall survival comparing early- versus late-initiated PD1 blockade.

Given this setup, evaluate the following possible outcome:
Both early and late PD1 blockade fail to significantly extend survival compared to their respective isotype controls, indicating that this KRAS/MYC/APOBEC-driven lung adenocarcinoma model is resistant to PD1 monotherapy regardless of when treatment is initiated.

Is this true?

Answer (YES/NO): YES